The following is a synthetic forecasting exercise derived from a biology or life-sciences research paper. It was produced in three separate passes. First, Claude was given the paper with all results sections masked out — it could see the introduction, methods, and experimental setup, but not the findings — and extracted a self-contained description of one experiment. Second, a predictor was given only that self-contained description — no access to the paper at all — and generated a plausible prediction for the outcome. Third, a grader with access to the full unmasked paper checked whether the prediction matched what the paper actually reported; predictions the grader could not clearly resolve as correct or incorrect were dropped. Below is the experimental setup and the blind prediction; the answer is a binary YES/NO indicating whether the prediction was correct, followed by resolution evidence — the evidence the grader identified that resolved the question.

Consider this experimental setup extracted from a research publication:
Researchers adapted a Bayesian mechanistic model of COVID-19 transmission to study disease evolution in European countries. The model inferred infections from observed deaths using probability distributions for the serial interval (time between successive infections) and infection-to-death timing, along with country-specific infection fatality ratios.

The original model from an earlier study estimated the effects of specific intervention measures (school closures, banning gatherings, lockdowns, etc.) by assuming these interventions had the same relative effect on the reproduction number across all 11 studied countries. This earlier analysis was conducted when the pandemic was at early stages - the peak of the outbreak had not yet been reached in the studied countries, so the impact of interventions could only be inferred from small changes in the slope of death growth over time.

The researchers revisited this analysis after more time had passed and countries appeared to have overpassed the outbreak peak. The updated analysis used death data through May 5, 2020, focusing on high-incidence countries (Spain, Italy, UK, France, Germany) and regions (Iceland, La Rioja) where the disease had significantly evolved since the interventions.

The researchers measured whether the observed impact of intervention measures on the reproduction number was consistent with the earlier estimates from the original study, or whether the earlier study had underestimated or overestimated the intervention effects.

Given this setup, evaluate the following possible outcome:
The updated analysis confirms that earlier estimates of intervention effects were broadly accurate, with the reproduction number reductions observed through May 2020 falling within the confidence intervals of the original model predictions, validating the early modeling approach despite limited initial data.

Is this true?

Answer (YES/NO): NO